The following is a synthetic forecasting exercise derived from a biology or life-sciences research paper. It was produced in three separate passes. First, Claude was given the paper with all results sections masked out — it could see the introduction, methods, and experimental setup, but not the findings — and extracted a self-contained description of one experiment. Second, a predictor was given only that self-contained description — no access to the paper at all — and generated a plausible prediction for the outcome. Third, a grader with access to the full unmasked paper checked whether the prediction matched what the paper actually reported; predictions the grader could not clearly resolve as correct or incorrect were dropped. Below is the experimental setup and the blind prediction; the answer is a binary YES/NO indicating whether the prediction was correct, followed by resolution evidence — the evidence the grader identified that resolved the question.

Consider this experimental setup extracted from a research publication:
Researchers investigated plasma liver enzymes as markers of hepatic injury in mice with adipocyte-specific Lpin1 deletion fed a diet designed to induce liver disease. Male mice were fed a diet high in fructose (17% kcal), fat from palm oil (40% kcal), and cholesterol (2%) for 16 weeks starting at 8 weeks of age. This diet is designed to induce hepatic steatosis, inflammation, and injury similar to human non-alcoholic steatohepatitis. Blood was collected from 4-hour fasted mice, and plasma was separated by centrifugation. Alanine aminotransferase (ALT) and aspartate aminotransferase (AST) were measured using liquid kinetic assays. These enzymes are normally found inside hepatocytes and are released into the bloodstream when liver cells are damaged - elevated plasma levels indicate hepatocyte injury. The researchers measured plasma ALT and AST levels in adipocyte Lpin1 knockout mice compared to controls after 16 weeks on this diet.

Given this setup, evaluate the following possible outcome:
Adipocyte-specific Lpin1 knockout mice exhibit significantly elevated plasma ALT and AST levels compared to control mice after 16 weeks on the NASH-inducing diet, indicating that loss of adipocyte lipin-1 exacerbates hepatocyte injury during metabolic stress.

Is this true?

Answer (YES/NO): NO